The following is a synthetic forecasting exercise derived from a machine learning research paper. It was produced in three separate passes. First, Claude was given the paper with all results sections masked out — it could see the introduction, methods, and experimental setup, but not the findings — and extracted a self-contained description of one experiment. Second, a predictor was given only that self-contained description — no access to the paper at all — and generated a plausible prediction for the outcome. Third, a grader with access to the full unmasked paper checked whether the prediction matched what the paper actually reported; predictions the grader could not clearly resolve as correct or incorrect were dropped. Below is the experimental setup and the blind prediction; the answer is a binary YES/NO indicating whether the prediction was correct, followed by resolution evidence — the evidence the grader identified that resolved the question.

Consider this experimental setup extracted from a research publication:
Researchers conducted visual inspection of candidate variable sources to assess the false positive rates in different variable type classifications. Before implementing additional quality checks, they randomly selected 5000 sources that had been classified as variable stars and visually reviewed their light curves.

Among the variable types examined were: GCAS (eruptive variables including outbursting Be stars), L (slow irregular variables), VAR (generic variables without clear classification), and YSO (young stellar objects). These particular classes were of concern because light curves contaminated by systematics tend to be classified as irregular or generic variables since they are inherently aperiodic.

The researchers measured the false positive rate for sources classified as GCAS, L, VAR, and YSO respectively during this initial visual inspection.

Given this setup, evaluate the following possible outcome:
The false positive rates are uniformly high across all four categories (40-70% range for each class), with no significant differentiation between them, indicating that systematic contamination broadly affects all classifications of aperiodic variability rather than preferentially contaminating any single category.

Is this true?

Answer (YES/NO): NO